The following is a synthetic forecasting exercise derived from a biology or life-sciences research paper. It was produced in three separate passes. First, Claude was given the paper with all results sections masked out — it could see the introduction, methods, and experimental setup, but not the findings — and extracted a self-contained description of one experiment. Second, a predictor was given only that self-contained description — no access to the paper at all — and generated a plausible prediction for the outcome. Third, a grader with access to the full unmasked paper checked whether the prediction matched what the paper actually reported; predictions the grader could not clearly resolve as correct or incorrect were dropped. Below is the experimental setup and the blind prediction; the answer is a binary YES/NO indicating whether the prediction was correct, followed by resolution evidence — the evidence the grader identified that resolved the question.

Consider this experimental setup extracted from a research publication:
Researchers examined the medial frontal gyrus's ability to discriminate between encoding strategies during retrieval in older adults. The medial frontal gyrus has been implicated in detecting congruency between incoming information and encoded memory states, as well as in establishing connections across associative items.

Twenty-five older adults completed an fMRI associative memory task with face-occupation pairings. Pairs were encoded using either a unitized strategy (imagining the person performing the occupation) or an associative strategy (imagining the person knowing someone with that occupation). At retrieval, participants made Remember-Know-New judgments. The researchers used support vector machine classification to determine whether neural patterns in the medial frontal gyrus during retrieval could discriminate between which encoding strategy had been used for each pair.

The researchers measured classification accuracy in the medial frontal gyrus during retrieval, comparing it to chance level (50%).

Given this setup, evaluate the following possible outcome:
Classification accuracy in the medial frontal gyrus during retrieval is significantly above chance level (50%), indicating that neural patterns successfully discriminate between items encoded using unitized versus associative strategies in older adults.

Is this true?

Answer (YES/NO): NO